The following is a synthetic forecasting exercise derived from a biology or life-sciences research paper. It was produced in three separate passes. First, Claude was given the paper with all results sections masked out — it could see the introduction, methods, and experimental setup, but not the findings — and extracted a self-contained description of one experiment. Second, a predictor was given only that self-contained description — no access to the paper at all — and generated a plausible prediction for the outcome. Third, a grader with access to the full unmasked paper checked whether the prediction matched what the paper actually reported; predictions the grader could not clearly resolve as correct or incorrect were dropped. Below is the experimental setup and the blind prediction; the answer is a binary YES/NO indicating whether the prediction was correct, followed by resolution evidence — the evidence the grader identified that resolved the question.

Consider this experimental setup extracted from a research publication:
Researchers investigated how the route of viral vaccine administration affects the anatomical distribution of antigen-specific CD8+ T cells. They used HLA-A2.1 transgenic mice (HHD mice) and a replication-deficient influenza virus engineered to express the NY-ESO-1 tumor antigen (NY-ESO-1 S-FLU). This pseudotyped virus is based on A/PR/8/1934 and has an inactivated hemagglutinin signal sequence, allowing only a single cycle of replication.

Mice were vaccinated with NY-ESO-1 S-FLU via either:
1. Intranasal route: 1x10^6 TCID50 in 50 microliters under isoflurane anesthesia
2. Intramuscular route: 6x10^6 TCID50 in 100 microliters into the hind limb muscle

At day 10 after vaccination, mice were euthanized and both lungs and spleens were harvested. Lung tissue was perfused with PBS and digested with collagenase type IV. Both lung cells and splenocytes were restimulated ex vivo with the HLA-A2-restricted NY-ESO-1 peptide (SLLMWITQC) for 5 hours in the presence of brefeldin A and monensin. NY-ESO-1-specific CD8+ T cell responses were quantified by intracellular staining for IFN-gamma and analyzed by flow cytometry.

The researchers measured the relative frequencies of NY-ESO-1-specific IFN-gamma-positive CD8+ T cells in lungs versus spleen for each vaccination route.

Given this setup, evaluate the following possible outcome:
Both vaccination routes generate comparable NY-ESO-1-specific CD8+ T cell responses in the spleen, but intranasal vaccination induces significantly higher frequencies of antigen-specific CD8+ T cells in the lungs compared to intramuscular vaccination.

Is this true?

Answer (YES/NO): NO